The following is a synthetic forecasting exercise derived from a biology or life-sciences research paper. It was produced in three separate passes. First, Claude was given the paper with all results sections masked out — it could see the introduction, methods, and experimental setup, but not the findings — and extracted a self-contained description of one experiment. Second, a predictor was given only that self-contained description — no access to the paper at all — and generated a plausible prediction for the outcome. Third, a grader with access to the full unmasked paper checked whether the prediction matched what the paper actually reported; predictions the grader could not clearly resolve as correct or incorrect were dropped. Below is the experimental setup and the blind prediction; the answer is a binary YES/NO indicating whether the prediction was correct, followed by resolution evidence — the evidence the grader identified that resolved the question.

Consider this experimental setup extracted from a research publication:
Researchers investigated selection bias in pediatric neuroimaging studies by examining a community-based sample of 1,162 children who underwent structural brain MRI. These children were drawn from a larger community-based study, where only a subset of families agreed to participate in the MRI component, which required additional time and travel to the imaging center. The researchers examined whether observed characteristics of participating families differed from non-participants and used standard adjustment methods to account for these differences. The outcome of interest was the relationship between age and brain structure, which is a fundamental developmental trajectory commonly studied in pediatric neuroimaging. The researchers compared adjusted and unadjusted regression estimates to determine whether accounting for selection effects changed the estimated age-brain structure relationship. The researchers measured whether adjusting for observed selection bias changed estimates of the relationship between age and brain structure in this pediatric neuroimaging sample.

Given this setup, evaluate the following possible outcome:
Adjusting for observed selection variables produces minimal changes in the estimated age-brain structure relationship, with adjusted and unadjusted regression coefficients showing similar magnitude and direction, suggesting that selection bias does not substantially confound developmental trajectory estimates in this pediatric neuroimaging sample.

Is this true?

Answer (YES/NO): NO